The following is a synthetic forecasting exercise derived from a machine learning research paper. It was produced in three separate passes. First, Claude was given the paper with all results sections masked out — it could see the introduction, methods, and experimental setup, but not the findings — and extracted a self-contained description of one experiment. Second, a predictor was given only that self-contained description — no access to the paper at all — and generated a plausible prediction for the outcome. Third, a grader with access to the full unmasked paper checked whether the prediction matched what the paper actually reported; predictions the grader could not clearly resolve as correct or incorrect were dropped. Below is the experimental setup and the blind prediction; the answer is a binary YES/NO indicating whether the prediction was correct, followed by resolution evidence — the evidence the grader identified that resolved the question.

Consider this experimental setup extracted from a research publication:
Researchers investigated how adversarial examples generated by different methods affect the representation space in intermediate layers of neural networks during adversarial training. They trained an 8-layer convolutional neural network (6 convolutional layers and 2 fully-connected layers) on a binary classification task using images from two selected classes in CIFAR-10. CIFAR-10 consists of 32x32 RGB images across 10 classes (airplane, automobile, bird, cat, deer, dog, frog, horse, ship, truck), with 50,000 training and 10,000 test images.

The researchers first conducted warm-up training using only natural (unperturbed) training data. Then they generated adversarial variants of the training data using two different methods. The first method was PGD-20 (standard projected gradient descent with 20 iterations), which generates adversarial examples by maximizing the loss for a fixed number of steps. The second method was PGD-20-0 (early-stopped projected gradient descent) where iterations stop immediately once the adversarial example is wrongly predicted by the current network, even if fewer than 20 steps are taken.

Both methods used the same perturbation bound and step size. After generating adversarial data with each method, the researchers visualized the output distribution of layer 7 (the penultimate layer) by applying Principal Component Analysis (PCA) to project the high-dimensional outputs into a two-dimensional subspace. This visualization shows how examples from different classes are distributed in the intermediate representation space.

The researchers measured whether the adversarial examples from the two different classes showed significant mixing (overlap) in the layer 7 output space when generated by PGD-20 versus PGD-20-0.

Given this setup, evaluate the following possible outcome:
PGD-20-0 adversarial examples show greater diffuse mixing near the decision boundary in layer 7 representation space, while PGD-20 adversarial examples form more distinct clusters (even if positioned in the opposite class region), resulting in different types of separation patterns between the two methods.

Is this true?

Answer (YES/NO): NO